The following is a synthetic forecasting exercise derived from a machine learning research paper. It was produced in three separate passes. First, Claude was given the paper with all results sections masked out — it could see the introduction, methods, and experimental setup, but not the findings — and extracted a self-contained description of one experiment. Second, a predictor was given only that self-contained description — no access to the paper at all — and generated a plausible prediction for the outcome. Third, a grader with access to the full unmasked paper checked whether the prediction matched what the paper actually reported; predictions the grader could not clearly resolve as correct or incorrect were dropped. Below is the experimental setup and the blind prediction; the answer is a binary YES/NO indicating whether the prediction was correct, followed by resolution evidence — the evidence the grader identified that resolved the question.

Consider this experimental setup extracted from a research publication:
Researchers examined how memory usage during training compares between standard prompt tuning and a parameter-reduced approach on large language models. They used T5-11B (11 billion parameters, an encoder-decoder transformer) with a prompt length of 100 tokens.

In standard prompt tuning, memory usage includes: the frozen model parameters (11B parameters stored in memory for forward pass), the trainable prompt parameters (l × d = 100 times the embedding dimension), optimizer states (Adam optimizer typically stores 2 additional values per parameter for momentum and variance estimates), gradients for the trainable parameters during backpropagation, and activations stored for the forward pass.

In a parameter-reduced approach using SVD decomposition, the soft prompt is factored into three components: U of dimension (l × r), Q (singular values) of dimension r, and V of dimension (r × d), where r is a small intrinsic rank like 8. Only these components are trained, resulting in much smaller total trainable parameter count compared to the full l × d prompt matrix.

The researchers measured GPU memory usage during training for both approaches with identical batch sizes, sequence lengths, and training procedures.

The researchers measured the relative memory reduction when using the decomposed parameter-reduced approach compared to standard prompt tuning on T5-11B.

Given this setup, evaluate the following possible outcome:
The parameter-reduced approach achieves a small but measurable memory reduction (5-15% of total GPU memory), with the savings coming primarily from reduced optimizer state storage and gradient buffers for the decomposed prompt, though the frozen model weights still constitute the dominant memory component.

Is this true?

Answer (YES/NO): NO